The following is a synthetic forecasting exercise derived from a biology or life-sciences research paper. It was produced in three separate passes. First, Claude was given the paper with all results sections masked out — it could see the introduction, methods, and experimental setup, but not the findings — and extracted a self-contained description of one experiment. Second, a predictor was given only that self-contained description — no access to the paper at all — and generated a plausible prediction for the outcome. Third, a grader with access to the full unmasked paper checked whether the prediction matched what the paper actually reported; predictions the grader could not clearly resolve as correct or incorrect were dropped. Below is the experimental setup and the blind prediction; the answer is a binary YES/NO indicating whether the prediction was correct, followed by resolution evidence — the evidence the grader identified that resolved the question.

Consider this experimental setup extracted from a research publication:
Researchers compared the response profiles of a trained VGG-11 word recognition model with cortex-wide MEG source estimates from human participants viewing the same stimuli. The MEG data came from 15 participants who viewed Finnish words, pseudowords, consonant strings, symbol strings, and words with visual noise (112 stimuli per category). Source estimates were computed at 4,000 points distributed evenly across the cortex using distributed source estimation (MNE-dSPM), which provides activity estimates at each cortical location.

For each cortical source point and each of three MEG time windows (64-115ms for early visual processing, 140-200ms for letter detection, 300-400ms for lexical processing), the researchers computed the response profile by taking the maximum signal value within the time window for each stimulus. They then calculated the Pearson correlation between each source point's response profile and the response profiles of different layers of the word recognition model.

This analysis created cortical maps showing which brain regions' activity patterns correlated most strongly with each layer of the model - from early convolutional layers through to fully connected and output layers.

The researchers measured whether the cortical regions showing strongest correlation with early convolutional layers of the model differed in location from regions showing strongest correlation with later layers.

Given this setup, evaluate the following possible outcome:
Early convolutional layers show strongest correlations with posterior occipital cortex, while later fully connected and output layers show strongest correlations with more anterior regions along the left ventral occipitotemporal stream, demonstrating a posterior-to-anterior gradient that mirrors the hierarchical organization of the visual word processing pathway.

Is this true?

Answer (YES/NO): NO